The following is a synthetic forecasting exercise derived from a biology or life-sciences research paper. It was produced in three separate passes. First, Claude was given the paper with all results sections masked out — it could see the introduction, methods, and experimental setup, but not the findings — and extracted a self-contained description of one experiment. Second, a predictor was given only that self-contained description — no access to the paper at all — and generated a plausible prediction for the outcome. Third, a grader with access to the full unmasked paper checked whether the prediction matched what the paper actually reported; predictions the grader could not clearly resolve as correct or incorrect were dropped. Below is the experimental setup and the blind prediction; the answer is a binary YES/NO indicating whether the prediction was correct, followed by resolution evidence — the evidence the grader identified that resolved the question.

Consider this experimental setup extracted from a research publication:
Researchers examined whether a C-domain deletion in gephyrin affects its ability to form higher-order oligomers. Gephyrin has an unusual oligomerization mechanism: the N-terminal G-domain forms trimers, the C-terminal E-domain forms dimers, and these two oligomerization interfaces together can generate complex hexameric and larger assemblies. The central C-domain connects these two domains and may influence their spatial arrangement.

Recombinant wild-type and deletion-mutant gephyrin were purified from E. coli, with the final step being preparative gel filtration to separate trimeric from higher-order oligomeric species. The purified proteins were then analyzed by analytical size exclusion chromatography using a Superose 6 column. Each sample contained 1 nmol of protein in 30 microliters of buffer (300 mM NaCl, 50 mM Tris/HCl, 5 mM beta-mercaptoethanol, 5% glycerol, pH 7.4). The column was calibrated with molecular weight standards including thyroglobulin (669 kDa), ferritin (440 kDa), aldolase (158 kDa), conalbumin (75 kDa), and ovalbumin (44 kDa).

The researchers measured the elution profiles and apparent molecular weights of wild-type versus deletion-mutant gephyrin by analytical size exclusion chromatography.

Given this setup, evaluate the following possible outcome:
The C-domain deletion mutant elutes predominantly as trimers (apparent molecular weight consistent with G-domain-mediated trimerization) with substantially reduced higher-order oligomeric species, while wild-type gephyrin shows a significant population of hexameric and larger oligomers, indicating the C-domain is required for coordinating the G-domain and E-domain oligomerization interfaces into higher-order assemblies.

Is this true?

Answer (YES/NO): NO